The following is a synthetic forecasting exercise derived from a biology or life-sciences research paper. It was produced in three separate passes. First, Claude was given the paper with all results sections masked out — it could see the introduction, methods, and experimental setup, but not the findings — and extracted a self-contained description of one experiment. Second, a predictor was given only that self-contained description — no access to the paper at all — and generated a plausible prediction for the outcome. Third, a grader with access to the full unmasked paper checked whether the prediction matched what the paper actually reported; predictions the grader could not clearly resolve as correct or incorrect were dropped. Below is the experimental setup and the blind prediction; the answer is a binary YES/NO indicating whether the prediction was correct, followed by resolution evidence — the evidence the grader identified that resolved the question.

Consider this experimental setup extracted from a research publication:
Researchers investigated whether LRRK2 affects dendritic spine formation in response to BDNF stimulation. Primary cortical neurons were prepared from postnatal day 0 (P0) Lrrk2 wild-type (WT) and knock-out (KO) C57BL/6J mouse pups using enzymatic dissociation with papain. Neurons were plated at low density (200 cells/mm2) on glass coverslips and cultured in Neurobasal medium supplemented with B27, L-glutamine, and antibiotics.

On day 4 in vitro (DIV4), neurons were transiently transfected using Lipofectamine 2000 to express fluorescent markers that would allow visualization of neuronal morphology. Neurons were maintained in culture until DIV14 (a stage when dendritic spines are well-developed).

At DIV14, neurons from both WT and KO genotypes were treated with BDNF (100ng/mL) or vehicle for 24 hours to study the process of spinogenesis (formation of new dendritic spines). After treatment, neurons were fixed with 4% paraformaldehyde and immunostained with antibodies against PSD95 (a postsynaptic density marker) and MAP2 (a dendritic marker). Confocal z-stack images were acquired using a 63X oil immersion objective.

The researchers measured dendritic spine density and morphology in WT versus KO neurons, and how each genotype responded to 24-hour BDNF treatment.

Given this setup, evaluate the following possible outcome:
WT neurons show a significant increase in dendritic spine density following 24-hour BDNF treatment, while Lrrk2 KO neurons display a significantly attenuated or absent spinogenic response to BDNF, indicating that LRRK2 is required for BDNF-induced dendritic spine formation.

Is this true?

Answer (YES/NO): YES